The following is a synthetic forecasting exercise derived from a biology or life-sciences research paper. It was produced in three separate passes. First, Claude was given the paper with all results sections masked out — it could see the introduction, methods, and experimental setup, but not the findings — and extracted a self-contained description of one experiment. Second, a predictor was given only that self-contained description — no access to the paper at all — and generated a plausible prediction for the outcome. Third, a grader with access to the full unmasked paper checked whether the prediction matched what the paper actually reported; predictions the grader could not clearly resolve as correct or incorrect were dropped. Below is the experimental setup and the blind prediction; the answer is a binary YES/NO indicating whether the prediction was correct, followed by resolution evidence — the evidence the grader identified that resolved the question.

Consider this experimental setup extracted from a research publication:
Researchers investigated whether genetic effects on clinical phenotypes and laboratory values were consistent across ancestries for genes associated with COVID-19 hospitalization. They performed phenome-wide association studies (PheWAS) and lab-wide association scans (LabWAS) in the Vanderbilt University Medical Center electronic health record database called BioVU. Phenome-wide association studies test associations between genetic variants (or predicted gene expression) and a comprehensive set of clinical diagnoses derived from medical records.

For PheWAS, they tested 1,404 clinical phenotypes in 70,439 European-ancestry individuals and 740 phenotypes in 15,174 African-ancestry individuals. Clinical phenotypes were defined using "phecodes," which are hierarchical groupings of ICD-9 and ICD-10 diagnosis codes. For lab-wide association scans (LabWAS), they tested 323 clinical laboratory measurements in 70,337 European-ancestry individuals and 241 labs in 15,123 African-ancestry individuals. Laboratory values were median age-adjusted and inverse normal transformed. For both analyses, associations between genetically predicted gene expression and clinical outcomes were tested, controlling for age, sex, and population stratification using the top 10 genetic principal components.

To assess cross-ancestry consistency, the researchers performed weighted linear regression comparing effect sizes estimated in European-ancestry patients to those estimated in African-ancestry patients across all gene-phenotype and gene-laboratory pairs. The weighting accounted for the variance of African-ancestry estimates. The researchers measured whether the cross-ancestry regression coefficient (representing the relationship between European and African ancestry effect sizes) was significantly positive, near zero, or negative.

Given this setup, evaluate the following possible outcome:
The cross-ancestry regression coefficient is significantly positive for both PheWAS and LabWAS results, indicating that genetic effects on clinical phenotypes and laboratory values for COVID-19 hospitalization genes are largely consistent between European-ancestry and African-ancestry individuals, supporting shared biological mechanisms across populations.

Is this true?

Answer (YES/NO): YES